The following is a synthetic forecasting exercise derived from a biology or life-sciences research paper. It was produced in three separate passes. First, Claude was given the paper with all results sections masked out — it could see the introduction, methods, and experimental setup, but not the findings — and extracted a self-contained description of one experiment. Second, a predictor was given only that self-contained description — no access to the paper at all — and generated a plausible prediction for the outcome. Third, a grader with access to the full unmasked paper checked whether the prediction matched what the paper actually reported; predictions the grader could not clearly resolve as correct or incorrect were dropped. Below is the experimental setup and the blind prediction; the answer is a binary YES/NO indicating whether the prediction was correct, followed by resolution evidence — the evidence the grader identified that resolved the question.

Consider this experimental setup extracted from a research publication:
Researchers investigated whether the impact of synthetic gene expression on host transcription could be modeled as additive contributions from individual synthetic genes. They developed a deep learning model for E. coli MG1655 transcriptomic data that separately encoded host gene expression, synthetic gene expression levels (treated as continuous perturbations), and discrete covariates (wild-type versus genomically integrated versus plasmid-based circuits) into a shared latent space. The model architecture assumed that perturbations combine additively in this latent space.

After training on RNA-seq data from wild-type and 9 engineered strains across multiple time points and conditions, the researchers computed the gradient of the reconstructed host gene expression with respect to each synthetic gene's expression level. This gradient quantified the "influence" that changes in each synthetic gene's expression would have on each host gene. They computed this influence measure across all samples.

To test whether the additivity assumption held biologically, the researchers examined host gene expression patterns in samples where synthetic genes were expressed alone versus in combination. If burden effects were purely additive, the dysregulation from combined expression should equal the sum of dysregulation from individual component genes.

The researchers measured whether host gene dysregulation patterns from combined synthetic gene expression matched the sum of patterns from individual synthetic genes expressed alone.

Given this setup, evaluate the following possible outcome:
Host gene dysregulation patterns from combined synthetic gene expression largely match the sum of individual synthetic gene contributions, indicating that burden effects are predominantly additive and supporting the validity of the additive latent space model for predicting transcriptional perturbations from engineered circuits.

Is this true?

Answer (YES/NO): YES